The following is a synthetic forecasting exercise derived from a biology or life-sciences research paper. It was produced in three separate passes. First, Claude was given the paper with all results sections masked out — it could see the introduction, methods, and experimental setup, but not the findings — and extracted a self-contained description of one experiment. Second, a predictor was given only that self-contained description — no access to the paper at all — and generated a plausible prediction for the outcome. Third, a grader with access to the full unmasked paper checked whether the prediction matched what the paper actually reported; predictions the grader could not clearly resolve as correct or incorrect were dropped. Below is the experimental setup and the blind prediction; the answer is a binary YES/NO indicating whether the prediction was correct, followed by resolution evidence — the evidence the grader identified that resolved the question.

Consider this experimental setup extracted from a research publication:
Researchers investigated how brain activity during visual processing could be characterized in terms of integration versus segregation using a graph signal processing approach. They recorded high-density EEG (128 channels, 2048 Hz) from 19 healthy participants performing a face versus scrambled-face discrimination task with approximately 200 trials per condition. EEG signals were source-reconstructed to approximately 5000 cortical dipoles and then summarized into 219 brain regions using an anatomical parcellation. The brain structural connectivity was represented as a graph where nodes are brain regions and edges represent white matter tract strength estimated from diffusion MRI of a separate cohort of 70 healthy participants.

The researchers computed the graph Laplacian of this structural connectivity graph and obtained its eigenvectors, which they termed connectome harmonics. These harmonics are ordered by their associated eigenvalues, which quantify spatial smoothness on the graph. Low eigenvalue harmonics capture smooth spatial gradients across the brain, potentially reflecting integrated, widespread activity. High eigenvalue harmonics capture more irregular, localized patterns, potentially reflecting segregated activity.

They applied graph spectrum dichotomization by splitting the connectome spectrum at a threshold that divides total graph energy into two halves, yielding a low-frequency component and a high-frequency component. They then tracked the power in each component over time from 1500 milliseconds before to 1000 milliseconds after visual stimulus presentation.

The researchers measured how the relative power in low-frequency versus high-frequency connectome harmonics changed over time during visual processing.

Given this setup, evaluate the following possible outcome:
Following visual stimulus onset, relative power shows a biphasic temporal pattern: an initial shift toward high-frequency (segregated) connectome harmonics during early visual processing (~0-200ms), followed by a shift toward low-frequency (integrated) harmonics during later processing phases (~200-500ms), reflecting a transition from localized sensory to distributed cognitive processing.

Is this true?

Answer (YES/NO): NO